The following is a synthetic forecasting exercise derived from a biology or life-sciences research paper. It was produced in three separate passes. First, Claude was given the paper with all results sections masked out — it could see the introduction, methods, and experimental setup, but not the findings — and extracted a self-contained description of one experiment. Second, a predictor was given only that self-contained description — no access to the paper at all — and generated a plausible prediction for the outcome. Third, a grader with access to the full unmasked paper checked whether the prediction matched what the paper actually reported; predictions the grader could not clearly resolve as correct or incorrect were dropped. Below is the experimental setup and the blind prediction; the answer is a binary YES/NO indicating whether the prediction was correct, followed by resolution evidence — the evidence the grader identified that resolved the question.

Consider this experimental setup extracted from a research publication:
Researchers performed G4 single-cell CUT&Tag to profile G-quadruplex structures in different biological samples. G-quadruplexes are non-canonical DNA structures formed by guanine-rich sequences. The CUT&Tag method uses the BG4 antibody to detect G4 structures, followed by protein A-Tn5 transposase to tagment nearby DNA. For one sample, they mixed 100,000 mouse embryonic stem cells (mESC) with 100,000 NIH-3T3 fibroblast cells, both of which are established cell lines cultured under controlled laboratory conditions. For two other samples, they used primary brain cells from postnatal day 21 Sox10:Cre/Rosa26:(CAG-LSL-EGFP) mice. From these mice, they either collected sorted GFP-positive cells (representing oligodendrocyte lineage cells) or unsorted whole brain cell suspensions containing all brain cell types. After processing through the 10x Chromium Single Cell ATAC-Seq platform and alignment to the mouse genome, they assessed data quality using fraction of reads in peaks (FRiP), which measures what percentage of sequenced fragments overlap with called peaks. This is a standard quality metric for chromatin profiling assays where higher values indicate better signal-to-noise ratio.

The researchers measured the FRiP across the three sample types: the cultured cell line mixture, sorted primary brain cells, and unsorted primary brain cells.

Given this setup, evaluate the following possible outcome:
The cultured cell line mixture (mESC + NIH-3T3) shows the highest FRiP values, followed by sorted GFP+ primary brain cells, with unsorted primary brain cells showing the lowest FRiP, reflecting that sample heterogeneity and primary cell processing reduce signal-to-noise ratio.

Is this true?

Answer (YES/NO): NO